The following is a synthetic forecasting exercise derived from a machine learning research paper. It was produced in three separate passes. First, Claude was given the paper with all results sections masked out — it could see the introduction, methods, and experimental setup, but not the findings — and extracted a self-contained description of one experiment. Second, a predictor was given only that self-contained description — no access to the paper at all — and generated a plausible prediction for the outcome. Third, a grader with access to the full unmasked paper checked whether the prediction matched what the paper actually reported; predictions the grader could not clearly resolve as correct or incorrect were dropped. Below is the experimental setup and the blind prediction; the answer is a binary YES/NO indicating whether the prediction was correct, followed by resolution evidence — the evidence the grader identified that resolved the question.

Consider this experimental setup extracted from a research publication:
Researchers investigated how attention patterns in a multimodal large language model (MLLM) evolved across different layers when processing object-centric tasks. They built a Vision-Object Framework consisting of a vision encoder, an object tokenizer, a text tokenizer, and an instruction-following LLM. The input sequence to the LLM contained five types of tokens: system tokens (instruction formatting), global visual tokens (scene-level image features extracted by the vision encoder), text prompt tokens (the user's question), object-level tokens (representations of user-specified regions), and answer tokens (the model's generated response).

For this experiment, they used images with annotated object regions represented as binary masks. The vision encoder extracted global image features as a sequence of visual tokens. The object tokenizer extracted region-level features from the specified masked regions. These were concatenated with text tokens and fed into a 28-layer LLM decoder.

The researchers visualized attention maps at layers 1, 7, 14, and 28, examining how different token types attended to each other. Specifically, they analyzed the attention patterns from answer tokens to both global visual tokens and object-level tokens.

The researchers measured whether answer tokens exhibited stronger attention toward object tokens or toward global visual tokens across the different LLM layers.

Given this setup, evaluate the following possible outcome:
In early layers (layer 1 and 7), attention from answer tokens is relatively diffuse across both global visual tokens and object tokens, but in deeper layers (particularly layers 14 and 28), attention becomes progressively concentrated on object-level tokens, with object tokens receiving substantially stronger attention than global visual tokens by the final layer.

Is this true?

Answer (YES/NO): NO